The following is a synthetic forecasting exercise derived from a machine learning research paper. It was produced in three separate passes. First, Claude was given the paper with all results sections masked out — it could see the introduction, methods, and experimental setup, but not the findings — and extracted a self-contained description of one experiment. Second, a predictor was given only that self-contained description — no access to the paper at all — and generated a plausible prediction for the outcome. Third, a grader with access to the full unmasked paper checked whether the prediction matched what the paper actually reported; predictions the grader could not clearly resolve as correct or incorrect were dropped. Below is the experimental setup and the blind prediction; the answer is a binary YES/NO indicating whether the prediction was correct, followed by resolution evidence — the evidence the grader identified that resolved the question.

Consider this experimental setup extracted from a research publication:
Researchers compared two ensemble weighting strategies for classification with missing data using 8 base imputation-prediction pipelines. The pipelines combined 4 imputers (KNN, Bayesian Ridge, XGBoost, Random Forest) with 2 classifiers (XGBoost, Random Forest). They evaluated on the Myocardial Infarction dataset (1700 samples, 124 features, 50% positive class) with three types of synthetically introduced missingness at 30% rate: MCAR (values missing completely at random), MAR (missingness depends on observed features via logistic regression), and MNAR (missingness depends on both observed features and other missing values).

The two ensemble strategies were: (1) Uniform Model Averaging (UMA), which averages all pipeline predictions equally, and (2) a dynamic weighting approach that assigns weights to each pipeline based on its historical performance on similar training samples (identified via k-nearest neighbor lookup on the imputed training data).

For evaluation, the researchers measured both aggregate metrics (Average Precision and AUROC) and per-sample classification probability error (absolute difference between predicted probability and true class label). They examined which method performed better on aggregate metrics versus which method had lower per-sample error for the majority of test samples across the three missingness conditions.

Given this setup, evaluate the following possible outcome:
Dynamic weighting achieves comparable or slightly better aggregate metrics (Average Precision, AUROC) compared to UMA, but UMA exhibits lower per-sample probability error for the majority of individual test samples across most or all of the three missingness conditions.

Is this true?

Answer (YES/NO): NO